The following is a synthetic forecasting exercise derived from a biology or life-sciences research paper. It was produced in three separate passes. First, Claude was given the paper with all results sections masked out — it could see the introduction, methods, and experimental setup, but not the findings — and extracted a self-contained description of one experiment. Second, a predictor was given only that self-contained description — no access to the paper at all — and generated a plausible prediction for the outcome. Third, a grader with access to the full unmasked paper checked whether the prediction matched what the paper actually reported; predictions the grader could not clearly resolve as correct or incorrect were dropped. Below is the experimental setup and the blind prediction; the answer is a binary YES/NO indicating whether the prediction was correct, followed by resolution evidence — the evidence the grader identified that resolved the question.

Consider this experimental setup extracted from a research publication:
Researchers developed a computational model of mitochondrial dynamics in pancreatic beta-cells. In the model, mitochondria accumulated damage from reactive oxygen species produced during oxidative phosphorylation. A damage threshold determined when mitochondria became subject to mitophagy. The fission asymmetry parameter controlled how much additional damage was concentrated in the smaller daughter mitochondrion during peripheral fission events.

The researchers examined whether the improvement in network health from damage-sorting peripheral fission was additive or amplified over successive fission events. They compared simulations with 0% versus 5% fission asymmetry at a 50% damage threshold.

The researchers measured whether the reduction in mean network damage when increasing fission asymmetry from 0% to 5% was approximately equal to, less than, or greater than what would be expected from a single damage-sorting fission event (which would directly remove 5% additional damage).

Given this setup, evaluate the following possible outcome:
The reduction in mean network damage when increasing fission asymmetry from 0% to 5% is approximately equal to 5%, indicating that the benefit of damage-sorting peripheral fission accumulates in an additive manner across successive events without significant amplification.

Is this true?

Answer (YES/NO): NO